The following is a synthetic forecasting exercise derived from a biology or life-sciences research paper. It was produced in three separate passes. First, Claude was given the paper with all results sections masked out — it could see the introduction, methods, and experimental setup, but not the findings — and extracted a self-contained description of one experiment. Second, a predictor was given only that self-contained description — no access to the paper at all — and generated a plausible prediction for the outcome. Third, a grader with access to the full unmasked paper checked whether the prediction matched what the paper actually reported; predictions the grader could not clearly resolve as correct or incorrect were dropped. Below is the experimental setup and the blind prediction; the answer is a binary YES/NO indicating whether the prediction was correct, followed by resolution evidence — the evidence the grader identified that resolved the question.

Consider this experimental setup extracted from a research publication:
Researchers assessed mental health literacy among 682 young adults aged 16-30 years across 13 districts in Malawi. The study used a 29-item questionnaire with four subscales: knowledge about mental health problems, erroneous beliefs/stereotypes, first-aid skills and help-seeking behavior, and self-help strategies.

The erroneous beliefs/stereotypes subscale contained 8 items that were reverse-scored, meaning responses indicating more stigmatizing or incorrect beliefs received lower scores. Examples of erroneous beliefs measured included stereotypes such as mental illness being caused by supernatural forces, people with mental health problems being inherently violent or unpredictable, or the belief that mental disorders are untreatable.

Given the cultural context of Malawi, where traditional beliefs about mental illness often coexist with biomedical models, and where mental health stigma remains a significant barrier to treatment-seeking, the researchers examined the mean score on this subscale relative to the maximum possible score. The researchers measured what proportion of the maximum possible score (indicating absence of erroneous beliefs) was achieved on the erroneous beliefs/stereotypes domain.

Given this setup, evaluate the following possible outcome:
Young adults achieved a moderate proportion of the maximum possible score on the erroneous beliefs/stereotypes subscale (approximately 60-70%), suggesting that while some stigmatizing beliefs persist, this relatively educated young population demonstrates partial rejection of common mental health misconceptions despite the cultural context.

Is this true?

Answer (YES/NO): NO